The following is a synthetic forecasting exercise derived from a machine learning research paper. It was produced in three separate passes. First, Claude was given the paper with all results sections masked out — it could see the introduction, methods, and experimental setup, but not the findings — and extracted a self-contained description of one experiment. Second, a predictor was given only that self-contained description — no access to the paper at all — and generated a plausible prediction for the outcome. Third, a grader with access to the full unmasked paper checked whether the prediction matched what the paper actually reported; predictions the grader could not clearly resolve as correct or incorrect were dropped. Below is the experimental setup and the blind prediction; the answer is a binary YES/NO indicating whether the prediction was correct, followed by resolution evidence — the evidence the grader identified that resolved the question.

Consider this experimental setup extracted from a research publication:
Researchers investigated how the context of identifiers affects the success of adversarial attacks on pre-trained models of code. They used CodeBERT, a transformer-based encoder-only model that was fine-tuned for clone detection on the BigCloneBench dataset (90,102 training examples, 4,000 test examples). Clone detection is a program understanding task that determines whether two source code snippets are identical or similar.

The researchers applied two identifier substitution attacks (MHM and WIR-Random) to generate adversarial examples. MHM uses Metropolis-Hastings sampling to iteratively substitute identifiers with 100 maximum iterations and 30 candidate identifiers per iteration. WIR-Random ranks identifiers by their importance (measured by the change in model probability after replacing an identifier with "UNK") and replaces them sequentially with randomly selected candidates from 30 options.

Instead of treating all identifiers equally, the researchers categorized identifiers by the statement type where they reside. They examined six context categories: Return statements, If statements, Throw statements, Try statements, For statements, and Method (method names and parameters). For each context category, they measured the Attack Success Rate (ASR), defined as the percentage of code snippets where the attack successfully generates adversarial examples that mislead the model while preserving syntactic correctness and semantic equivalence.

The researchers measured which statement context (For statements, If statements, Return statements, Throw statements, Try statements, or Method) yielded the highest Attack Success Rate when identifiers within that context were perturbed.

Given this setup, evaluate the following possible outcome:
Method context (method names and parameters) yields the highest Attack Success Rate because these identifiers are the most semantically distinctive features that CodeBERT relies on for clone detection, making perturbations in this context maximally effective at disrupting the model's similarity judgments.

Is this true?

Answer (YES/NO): NO